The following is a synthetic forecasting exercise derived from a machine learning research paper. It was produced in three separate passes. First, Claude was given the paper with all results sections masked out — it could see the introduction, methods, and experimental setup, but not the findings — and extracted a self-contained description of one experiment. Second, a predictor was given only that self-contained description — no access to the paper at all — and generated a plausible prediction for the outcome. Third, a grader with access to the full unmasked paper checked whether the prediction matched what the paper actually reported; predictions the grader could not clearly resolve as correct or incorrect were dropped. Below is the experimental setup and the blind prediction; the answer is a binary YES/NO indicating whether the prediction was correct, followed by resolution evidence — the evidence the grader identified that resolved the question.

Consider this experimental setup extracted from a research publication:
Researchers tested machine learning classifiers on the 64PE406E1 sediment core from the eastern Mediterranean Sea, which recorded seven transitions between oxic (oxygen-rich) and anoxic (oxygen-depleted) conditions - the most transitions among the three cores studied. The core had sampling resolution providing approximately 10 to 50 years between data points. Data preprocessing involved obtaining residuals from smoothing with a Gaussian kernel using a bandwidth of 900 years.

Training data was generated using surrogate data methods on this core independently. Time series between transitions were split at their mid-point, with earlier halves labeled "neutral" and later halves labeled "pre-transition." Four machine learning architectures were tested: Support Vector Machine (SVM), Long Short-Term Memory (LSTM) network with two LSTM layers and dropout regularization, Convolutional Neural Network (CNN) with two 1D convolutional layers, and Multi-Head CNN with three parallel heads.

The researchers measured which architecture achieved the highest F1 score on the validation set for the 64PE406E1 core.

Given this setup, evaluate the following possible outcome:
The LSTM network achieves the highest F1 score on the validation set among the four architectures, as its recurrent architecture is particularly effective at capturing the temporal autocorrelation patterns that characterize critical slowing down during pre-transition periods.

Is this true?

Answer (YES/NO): YES